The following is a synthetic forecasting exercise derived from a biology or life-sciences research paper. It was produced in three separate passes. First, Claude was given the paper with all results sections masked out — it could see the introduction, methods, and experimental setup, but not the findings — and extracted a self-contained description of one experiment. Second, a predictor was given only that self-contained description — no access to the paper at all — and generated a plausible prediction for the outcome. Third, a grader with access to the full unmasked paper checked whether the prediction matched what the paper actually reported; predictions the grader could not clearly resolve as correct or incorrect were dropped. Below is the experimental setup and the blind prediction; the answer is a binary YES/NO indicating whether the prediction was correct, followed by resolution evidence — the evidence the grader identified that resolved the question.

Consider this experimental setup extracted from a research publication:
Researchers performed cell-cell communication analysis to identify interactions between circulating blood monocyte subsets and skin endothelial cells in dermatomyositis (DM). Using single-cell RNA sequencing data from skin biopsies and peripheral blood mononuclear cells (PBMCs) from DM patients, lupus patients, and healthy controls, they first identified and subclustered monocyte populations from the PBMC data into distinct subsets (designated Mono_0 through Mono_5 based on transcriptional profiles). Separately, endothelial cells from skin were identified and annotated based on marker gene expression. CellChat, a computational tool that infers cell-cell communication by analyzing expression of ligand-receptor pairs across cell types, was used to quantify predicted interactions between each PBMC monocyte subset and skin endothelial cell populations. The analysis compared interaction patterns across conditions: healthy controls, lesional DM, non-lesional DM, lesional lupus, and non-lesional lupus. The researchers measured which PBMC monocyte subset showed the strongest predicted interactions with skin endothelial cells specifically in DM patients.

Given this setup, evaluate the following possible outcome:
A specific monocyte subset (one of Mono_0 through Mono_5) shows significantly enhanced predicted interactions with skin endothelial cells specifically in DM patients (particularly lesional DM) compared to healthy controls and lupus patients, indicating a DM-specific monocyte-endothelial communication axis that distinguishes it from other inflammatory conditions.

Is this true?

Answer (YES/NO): YES